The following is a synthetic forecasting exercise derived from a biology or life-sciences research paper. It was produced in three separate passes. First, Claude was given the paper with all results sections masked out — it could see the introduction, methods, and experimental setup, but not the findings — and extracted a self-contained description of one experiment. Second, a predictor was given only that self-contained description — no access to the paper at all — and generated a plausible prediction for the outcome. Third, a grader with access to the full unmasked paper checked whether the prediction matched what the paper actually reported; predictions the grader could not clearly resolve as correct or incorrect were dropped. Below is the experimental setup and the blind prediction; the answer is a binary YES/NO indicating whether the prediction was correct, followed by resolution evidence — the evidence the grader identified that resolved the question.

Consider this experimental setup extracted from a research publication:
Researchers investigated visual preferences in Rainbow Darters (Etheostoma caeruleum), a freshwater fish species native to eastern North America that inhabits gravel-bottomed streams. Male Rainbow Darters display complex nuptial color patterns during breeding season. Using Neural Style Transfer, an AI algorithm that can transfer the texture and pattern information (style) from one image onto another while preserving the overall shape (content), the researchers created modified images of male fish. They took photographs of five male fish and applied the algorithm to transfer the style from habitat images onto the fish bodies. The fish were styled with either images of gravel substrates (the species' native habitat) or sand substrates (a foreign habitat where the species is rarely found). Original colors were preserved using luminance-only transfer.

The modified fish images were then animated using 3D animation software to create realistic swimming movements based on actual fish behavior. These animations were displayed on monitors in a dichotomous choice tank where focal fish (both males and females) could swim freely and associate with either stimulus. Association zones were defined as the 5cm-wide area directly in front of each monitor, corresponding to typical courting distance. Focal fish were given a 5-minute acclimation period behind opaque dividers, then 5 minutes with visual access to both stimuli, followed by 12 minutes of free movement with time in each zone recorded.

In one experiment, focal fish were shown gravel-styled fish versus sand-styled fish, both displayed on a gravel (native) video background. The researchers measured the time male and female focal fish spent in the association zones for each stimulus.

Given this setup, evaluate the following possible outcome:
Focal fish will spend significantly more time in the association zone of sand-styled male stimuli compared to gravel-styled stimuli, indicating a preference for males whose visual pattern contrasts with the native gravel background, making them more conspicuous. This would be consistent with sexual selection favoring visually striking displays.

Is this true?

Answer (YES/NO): NO